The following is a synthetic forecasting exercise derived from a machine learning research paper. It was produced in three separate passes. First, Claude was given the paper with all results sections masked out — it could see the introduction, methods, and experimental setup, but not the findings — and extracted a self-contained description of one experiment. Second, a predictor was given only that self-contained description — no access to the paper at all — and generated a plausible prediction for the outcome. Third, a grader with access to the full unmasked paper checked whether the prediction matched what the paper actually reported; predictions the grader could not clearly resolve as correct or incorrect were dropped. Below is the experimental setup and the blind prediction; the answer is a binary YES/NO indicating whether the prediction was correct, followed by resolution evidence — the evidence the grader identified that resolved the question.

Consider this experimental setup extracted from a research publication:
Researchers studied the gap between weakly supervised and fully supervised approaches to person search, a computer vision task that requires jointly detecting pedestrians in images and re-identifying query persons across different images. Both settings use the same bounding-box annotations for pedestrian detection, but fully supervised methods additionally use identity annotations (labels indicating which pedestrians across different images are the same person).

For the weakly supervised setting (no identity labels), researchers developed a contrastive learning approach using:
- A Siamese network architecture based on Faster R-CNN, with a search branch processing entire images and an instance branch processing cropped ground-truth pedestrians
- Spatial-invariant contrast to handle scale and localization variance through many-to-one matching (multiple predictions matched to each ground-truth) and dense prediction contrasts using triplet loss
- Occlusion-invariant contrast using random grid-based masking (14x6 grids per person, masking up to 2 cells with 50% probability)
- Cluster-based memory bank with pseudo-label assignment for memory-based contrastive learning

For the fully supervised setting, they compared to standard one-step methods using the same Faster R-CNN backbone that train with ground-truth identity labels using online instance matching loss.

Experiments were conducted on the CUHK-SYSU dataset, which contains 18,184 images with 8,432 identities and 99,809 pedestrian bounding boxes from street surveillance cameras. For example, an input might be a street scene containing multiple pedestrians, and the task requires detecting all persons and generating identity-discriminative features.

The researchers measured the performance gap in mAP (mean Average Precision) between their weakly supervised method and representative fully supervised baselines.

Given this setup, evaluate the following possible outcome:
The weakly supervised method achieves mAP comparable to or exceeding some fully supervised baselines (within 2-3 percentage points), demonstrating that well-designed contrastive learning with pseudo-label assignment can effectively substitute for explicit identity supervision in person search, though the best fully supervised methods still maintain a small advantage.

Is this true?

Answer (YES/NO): YES